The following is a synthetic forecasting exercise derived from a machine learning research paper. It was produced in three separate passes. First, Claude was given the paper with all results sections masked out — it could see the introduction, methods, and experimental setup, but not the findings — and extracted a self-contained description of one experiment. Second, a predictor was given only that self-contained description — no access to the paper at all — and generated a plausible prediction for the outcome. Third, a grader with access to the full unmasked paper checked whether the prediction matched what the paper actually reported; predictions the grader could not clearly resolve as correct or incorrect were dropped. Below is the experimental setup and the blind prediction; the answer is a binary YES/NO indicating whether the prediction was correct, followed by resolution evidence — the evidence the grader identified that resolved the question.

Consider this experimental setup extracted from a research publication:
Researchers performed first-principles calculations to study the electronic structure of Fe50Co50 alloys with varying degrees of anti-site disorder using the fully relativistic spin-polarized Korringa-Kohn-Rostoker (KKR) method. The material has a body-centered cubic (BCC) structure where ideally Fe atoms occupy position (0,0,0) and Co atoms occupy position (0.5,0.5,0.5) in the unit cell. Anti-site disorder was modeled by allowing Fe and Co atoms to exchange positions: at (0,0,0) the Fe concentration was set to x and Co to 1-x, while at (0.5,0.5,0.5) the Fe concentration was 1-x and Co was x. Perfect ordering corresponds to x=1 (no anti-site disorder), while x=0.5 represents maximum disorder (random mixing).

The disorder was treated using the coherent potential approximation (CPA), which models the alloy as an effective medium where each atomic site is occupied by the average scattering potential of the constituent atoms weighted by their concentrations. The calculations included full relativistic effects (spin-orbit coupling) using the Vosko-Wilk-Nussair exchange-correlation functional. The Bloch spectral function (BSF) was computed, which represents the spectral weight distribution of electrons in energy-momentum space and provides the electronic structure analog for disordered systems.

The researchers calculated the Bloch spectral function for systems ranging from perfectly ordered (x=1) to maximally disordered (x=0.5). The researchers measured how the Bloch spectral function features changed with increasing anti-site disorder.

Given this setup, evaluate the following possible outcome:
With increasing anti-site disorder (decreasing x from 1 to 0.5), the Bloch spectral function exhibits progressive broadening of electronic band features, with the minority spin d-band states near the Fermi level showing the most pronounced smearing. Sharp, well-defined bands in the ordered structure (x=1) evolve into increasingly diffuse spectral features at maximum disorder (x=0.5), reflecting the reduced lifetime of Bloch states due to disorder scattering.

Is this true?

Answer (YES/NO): NO